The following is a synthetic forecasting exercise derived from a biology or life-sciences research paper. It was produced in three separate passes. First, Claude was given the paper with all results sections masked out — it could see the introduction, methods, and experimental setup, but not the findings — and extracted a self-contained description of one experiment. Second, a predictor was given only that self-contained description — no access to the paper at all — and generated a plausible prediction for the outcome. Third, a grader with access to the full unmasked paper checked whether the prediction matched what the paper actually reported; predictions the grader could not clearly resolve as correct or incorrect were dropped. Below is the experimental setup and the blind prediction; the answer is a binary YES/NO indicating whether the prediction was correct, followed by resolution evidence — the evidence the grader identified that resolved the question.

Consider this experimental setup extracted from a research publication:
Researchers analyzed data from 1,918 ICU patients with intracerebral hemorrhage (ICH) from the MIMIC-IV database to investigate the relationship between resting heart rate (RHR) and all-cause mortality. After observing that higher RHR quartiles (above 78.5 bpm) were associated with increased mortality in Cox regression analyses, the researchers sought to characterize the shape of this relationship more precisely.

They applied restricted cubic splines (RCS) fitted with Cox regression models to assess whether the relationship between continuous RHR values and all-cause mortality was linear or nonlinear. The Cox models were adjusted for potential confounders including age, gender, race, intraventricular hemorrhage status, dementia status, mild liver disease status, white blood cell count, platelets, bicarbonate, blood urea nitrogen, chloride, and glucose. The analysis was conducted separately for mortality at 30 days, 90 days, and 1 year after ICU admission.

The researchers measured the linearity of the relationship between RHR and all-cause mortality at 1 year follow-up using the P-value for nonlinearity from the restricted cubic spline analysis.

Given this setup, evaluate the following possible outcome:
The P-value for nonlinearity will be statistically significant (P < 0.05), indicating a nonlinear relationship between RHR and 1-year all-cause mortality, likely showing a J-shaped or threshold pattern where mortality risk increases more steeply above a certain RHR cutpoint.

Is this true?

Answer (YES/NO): YES